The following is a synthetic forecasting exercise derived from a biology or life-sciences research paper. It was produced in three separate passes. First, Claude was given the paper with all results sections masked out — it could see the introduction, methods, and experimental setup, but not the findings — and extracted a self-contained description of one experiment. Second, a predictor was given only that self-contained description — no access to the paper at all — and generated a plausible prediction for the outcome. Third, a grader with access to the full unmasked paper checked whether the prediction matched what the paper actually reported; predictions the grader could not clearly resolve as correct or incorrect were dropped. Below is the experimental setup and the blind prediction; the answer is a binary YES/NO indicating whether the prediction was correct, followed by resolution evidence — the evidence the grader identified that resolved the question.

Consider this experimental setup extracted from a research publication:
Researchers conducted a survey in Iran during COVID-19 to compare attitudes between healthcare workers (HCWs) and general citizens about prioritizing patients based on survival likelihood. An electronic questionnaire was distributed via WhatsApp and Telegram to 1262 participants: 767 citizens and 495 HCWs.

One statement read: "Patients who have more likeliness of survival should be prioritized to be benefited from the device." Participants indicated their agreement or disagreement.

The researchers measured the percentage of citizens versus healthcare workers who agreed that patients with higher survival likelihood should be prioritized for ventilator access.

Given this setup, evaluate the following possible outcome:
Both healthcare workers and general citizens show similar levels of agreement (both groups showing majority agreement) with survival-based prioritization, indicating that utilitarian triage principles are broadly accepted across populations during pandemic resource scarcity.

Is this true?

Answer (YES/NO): NO